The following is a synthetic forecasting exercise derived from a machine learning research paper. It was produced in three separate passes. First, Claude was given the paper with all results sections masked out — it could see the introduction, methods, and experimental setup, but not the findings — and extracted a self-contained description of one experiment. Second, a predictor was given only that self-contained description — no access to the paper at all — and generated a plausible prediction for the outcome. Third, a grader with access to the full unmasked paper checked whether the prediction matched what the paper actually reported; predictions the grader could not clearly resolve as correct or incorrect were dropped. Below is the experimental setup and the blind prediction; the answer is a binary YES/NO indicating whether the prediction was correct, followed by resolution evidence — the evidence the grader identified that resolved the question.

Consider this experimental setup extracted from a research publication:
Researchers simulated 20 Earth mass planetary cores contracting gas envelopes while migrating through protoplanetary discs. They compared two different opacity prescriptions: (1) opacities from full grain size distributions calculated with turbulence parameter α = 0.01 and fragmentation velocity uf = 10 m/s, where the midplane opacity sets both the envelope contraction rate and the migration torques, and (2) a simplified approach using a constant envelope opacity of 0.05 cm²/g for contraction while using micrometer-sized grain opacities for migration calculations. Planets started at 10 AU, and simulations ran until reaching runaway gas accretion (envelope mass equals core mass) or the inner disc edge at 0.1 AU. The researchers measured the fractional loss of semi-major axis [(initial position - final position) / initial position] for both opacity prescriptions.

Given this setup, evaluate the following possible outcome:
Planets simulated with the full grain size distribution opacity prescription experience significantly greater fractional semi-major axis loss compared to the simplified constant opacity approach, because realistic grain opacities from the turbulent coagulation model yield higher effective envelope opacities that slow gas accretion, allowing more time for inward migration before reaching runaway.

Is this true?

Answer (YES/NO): YES